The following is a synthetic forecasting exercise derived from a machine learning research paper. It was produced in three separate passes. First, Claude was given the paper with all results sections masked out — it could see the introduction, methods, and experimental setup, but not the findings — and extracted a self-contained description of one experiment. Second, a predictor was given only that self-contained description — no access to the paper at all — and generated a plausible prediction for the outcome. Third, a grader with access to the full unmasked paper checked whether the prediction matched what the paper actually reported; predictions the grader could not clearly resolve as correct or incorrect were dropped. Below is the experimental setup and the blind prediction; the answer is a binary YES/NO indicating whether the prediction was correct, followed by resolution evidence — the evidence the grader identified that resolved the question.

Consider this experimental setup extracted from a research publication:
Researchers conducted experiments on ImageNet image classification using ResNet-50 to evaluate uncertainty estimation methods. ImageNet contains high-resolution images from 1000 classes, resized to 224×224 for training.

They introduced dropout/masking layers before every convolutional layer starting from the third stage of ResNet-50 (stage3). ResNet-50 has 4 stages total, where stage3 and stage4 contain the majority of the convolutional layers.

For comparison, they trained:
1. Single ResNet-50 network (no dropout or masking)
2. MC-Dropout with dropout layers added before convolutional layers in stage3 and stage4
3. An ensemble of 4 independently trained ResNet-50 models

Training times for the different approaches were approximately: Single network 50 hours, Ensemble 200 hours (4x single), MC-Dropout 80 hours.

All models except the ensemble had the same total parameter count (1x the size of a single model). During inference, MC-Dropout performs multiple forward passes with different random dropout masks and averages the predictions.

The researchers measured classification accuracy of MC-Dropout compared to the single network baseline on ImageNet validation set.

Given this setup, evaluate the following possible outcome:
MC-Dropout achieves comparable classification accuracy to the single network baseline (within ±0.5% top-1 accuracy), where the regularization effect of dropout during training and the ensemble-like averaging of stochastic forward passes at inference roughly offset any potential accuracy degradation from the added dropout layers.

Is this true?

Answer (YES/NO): NO